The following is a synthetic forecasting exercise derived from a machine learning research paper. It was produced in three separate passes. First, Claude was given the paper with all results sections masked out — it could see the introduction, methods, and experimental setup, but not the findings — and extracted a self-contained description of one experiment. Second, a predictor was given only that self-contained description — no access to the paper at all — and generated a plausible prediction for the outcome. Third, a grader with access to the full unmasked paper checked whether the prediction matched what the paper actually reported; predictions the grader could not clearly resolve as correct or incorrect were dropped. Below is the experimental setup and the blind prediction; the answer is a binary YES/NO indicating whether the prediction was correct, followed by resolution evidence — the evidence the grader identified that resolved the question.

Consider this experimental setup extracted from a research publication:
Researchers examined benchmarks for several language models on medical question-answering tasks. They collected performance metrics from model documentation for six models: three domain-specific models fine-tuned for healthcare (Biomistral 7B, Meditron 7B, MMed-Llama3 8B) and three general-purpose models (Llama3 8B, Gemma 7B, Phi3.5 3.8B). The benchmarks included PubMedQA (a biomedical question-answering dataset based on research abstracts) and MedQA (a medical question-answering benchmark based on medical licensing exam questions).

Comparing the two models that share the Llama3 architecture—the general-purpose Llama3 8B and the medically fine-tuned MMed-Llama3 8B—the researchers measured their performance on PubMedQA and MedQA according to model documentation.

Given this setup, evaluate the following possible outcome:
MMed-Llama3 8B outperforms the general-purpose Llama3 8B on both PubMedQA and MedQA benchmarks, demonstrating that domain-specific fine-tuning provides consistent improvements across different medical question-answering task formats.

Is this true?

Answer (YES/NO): NO